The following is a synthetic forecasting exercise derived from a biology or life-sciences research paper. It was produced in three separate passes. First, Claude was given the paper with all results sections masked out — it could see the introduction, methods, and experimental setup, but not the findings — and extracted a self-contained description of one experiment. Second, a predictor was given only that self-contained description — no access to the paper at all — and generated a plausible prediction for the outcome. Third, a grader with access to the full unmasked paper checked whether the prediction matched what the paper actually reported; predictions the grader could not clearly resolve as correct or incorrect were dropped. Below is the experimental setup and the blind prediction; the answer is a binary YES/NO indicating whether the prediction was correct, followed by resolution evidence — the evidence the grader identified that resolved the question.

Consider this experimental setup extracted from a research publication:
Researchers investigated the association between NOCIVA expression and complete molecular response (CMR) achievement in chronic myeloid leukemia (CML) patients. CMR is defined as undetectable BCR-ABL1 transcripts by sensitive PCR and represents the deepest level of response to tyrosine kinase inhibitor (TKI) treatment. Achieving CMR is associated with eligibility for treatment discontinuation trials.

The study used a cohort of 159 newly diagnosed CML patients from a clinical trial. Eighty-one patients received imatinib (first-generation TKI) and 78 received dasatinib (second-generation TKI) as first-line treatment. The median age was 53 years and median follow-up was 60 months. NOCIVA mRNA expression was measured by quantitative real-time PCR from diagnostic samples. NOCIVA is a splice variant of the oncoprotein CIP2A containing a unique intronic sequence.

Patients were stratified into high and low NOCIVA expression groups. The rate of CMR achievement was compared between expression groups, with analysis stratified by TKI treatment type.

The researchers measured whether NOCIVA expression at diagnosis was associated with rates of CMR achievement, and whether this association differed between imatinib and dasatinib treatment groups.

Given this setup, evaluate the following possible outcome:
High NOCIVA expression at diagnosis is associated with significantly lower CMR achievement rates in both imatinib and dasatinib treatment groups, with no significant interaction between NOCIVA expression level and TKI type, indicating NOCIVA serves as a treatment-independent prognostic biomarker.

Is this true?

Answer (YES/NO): NO